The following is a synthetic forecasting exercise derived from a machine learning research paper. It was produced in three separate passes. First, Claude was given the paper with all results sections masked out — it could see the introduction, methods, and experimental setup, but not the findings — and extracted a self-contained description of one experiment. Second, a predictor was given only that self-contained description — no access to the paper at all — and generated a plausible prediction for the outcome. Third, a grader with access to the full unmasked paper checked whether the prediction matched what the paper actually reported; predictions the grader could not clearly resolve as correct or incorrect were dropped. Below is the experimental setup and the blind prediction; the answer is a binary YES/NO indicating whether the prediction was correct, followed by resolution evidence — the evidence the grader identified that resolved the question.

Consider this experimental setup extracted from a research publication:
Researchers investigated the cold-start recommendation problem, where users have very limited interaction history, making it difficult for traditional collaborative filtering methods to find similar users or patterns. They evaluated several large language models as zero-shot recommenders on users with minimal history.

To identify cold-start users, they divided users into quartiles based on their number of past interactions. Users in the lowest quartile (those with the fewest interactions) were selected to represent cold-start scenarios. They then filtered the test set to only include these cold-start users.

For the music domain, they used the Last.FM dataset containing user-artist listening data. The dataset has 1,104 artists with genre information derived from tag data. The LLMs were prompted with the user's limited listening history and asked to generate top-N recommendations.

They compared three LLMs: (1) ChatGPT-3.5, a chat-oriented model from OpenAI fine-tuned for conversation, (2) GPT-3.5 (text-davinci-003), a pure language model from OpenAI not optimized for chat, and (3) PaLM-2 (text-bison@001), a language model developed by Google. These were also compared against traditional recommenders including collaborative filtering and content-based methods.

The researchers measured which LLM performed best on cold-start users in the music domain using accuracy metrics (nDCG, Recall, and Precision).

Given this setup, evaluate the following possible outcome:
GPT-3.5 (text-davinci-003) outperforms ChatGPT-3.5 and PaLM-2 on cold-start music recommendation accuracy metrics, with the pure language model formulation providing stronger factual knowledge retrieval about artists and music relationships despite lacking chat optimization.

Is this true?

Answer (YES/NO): NO